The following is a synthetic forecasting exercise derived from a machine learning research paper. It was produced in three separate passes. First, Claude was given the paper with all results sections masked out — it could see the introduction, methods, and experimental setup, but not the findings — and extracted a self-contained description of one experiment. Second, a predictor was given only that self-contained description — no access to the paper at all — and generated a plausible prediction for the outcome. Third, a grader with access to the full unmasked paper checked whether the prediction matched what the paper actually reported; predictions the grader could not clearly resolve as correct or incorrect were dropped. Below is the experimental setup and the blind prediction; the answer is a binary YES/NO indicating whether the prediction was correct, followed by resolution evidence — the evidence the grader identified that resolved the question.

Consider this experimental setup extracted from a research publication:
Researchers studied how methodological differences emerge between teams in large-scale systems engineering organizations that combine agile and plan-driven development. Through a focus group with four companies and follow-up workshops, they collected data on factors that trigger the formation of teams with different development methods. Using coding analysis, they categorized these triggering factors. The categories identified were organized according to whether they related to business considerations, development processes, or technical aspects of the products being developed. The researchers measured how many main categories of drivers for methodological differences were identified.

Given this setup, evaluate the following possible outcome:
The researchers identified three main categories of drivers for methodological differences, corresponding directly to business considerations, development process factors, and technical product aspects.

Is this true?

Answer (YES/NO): YES